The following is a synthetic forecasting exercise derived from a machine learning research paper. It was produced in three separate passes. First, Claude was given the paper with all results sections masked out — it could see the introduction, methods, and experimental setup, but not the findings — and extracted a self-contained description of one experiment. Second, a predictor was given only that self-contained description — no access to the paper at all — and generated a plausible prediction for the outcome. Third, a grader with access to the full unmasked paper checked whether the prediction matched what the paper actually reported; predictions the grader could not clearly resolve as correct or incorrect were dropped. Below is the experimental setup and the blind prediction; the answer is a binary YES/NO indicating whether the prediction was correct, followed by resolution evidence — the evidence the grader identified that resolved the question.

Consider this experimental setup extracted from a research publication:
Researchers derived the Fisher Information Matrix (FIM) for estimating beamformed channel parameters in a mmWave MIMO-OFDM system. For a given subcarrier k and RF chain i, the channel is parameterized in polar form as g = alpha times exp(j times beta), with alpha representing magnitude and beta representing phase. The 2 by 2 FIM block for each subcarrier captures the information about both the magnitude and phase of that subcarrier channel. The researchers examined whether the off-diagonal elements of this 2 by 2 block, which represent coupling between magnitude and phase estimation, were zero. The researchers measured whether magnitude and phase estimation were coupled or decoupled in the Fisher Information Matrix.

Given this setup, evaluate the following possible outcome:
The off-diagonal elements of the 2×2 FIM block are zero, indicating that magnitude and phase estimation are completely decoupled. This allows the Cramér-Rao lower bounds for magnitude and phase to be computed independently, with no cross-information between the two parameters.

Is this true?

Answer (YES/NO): YES